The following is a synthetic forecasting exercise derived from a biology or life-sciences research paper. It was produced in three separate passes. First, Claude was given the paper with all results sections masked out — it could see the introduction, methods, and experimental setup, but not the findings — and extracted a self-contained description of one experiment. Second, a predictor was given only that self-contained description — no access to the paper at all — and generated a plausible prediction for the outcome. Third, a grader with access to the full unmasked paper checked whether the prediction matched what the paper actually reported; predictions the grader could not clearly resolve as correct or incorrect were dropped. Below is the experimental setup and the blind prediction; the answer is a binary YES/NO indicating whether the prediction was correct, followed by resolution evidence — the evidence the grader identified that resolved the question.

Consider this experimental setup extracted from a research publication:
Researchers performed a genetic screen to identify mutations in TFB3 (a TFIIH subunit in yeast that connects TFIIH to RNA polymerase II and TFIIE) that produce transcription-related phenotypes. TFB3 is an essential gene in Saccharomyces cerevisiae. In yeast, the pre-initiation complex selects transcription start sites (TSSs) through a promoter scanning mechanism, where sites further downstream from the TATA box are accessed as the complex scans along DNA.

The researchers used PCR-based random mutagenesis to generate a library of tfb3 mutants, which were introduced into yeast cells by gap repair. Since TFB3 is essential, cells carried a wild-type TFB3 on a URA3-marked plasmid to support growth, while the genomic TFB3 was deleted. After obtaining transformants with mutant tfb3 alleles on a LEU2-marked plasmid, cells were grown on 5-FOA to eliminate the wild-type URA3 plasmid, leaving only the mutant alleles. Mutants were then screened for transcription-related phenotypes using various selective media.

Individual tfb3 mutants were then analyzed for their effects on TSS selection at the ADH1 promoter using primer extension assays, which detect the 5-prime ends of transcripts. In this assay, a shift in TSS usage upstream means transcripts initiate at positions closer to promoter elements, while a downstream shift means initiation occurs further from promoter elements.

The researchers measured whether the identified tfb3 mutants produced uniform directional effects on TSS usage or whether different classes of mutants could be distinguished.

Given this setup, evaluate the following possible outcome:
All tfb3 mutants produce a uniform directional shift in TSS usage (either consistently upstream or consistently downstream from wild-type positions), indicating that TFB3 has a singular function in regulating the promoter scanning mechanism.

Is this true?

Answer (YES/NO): NO